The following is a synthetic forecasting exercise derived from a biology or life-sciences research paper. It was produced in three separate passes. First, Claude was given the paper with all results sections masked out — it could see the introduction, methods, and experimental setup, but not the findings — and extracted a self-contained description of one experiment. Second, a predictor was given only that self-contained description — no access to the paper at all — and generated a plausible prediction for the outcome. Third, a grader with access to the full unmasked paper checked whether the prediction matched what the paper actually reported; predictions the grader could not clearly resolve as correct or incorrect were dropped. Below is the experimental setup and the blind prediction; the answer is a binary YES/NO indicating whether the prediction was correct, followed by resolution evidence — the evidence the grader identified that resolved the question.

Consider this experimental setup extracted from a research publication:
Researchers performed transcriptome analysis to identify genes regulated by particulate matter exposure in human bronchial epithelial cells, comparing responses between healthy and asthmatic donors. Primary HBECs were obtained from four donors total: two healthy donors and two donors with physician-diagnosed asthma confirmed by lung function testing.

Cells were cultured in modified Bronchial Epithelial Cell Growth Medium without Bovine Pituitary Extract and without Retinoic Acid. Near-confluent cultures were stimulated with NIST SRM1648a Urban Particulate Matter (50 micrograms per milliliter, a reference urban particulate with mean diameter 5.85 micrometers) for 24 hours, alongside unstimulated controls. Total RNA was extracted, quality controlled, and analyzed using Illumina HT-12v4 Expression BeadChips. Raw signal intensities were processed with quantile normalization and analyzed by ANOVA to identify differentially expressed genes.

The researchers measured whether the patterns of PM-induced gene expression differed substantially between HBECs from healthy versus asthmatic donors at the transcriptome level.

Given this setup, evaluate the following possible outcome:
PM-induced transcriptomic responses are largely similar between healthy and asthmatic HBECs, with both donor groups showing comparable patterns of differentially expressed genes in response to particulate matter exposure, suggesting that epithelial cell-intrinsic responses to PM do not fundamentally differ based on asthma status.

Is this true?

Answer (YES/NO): YES